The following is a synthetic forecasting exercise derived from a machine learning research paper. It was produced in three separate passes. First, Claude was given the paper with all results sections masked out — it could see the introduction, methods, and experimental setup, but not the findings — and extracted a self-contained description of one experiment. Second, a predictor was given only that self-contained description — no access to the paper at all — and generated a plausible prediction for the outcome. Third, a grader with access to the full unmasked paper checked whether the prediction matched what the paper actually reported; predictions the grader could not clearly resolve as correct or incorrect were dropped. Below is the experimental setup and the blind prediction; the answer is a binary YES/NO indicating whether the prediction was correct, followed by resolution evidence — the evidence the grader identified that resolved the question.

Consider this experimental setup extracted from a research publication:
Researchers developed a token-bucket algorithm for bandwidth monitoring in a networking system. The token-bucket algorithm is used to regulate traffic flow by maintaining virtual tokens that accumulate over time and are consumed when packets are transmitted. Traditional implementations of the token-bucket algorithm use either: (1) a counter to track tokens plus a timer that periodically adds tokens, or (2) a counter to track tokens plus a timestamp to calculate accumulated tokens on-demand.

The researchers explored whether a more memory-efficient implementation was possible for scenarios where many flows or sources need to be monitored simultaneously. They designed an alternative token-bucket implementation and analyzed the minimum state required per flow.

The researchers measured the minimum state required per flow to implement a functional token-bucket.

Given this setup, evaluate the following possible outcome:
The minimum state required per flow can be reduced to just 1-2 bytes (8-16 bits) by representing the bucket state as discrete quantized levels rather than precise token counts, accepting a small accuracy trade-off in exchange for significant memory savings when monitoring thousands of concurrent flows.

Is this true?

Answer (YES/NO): NO